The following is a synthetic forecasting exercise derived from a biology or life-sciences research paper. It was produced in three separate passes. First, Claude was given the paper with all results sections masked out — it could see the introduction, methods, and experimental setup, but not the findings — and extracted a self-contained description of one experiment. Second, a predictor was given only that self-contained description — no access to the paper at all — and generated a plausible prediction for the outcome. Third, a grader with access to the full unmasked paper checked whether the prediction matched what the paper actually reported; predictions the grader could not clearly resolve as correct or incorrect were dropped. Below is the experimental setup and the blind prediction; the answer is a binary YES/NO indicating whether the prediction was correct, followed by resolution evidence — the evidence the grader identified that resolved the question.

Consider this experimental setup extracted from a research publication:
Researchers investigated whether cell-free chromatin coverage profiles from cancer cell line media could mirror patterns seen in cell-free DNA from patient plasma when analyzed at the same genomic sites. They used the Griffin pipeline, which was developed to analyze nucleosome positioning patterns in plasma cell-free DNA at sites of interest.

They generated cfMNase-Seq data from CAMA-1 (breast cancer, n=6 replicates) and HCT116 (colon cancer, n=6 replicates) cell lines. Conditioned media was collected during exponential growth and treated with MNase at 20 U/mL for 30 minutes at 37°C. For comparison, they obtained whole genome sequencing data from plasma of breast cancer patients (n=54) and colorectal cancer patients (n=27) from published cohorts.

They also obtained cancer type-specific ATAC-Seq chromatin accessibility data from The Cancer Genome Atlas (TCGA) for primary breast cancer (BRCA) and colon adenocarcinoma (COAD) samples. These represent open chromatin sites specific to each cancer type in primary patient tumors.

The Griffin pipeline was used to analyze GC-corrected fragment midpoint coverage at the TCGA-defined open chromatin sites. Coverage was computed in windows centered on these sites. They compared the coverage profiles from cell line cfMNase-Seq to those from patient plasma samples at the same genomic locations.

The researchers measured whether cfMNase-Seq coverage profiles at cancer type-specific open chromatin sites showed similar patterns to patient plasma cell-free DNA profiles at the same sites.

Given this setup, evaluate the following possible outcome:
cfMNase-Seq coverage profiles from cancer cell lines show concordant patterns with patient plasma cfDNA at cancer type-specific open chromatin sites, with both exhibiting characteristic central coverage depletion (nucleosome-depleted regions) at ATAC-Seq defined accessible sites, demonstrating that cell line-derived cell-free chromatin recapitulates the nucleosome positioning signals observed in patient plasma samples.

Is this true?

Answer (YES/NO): NO